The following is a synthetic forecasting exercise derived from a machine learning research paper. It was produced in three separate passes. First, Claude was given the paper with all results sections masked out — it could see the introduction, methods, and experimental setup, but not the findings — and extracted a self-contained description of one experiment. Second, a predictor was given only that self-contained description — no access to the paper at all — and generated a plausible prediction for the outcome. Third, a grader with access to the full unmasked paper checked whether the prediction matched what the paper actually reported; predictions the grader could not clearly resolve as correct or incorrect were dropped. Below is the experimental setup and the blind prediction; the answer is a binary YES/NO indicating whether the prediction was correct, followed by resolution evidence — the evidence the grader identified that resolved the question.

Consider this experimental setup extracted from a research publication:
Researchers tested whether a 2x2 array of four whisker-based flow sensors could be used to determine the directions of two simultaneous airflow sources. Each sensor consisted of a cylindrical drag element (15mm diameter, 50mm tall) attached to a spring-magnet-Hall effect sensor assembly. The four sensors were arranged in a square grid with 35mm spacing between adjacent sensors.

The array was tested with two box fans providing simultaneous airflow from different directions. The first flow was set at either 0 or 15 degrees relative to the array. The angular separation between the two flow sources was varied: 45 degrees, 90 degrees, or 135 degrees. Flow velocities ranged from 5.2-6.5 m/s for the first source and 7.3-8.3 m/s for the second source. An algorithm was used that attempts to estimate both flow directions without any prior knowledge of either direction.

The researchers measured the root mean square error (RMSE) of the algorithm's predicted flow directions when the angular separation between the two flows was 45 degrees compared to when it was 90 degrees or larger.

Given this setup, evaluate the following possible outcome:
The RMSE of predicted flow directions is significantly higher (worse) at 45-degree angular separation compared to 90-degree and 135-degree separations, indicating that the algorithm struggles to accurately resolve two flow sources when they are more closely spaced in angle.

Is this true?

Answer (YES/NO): YES